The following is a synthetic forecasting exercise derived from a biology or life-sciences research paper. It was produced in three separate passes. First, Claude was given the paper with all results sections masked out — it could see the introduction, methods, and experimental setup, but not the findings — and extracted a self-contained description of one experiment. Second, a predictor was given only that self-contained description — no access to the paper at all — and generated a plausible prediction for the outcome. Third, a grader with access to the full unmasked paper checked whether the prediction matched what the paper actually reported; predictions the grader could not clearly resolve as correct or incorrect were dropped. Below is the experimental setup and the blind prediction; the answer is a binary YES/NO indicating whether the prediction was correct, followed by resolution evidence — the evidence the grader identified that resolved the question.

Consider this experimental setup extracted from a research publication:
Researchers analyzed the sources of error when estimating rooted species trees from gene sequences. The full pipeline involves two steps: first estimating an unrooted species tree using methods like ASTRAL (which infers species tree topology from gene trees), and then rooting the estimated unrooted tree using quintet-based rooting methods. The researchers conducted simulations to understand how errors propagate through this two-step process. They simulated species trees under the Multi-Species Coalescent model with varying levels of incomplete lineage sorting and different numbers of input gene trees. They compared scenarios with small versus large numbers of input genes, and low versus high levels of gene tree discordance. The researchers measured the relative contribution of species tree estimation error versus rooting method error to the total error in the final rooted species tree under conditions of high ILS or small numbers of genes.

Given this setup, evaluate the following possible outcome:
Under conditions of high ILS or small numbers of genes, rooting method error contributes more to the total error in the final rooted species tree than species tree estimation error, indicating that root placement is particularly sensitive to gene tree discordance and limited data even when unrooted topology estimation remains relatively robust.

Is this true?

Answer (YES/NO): NO